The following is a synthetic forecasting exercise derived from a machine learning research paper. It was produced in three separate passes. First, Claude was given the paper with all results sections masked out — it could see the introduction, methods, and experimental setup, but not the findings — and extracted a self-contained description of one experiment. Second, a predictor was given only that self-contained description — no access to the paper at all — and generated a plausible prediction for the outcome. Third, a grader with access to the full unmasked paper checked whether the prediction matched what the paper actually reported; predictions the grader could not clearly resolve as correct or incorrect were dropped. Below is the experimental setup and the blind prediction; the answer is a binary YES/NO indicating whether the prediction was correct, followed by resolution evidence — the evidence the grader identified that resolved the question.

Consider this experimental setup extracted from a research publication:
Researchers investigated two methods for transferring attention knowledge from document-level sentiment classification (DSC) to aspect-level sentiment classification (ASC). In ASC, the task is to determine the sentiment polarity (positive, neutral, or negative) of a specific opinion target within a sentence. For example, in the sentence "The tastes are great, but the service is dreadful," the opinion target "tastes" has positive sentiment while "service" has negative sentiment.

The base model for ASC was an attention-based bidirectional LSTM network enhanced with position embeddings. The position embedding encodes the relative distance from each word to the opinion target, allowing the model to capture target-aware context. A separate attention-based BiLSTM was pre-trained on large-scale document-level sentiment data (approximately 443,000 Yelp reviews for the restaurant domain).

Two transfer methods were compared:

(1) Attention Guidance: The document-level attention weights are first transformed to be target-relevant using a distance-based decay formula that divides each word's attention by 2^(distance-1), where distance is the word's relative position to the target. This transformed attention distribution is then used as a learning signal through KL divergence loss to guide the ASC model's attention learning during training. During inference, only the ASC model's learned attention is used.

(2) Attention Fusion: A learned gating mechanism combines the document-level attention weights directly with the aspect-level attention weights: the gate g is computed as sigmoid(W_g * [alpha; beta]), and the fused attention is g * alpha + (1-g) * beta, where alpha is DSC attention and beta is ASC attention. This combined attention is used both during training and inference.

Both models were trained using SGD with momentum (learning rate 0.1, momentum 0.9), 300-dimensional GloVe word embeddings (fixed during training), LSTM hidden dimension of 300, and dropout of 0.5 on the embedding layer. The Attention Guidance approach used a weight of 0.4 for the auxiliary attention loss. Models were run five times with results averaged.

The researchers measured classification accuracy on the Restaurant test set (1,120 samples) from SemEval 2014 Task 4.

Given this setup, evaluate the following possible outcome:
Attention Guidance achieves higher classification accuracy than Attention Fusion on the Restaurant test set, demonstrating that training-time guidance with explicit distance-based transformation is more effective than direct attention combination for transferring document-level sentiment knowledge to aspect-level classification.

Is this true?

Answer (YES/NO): NO